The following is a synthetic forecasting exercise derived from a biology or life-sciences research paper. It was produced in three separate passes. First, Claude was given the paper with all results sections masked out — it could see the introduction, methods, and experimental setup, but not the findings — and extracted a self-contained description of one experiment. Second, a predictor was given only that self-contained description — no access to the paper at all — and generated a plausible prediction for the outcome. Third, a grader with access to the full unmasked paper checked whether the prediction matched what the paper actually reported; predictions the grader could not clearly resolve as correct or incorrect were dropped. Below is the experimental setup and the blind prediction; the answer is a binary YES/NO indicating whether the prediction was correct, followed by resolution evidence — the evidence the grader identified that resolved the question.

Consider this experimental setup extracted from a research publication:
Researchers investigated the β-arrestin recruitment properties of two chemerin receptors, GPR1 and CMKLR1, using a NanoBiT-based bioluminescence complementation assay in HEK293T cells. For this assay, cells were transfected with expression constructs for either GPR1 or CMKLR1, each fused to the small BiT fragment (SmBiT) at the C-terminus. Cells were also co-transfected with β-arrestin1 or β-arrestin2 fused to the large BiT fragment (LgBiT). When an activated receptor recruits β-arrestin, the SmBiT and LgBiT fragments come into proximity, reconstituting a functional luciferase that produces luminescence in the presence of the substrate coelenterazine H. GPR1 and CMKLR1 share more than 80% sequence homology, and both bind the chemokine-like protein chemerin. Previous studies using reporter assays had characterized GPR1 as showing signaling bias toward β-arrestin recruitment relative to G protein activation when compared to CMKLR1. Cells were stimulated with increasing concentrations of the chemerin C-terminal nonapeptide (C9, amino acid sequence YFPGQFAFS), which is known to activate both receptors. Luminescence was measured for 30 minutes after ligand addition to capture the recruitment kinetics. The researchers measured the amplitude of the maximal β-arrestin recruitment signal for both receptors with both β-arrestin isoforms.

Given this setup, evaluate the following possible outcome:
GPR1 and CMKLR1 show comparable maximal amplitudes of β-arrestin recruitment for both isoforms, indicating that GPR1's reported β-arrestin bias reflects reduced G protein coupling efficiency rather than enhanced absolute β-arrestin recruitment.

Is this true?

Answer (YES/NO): NO